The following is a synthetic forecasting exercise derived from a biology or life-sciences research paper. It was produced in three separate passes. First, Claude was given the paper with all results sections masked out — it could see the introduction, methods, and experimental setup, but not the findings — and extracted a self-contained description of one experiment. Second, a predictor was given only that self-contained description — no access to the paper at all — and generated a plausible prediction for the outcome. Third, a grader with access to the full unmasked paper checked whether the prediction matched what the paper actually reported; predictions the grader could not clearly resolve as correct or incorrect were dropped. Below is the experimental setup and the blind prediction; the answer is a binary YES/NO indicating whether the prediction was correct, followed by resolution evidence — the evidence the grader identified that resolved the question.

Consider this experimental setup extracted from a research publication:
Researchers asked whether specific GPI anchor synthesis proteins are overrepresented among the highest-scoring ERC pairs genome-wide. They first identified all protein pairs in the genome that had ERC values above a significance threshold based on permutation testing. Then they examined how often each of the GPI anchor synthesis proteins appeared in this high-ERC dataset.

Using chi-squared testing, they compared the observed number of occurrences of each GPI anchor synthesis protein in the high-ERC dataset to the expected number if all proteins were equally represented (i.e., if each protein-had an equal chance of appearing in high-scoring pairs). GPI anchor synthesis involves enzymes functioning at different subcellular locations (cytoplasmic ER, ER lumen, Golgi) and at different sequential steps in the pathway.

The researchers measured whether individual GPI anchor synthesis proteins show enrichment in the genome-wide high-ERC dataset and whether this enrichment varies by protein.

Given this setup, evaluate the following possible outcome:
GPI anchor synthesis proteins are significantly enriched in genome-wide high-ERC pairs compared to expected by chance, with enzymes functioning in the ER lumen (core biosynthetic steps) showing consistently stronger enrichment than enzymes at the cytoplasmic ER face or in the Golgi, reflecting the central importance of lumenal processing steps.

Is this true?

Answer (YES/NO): NO